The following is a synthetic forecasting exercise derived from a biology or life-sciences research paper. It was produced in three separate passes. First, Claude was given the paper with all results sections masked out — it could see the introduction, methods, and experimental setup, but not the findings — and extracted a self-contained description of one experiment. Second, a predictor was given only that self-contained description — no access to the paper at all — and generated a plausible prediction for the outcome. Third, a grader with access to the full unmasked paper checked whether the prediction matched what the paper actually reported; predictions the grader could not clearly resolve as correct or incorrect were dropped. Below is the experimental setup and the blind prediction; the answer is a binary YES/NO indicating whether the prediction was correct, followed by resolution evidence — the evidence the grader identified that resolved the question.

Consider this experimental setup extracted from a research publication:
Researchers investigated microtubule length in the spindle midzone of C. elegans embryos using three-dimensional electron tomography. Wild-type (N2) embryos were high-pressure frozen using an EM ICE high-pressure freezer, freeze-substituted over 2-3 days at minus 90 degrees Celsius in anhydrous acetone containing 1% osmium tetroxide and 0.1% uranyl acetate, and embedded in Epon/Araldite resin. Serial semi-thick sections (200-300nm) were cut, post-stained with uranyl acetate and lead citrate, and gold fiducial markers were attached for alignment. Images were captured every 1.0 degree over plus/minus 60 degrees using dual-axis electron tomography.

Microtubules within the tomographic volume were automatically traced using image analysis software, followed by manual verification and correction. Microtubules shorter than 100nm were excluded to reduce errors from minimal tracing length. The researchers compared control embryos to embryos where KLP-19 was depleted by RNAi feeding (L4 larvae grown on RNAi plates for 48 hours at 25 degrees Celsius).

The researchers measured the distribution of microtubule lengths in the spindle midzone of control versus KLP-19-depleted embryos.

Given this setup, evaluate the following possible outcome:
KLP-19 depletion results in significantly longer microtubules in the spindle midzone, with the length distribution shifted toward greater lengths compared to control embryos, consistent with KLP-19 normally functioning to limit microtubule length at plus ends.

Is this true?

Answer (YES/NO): YES